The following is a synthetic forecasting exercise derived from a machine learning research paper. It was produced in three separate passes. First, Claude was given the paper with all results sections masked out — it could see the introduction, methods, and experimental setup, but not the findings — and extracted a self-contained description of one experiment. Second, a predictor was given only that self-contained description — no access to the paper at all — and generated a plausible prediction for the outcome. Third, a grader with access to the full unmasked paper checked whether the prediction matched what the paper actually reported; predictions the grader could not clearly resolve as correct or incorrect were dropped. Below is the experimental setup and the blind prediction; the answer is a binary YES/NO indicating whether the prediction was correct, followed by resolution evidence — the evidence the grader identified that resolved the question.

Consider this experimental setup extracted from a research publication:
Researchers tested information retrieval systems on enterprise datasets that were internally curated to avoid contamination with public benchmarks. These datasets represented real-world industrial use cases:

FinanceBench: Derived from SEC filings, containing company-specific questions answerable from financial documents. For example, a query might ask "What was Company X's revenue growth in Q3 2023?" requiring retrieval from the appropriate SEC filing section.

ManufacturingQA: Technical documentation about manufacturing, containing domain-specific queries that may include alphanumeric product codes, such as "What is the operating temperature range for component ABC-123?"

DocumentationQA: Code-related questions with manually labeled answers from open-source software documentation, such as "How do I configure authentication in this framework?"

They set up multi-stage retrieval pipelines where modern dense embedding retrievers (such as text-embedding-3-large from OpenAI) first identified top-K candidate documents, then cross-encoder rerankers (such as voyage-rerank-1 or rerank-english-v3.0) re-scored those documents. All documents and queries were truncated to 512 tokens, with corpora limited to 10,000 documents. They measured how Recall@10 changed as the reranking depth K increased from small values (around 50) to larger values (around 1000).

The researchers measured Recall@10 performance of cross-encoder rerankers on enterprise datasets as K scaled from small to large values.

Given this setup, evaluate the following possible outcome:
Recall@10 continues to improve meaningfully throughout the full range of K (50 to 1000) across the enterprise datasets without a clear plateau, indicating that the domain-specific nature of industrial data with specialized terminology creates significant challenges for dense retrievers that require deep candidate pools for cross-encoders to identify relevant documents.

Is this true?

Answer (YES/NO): NO